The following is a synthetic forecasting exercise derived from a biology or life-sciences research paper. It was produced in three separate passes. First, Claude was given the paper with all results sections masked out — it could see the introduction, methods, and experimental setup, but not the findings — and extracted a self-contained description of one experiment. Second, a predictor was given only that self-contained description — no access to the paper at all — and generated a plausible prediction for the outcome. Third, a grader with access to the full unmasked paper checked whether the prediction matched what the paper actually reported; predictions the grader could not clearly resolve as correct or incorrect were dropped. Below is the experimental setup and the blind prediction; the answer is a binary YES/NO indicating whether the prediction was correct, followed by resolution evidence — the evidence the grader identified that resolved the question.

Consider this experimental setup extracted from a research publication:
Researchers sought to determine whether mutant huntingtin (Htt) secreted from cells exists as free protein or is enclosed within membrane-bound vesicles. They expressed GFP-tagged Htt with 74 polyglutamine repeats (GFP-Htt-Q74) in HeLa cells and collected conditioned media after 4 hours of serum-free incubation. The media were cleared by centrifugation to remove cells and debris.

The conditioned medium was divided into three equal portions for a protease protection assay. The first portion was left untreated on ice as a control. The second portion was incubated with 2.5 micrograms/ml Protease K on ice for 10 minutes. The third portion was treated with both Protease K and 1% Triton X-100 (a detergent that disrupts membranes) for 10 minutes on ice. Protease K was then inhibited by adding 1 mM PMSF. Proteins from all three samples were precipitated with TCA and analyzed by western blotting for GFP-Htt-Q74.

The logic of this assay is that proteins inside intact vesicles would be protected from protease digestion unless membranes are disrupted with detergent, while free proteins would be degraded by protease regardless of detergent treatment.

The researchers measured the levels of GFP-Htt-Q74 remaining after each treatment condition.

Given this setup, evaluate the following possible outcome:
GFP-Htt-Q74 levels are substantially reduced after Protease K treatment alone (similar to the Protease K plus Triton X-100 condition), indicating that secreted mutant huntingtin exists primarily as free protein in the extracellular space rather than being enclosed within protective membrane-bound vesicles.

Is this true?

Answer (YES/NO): YES